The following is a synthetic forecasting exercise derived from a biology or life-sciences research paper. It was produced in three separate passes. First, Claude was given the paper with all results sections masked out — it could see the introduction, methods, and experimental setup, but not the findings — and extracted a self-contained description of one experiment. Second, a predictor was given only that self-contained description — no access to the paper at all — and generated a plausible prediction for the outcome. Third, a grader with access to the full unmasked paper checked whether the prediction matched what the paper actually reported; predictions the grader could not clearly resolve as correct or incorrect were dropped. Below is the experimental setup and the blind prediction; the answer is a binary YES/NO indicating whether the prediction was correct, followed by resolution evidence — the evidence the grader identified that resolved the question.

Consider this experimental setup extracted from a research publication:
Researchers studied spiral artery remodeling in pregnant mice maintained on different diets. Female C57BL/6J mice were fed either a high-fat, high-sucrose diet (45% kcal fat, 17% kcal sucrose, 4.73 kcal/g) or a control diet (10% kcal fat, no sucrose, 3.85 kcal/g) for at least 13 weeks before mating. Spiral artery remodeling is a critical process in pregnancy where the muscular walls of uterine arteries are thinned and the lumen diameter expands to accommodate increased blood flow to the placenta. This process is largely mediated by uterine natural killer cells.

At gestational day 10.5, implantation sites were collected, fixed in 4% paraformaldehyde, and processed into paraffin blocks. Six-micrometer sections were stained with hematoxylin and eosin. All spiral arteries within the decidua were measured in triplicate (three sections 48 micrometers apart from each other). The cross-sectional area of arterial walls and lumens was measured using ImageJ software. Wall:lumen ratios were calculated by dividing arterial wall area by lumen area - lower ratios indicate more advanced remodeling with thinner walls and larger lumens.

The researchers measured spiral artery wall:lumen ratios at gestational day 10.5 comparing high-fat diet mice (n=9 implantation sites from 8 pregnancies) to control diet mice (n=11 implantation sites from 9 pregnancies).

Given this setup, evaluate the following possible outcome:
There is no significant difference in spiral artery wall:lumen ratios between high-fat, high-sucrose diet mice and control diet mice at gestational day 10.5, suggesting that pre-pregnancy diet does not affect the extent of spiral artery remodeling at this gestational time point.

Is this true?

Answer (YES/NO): NO